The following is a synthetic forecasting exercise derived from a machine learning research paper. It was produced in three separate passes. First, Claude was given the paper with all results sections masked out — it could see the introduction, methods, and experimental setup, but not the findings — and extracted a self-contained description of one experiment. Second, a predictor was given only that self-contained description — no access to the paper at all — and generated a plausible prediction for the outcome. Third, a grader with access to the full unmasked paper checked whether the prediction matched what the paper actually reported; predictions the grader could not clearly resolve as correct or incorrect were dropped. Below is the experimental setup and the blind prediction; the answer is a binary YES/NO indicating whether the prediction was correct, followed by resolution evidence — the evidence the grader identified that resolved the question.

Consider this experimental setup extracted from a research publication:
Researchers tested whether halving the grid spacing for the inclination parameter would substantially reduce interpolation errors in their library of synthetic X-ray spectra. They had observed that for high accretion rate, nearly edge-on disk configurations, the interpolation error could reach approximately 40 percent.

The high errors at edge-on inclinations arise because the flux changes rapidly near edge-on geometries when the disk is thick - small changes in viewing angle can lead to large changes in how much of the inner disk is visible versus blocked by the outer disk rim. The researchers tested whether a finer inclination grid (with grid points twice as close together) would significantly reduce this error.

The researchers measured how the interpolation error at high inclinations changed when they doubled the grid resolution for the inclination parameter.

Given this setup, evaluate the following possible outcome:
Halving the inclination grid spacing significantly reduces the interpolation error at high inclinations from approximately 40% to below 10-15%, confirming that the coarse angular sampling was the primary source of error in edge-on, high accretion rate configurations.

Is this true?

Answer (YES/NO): NO